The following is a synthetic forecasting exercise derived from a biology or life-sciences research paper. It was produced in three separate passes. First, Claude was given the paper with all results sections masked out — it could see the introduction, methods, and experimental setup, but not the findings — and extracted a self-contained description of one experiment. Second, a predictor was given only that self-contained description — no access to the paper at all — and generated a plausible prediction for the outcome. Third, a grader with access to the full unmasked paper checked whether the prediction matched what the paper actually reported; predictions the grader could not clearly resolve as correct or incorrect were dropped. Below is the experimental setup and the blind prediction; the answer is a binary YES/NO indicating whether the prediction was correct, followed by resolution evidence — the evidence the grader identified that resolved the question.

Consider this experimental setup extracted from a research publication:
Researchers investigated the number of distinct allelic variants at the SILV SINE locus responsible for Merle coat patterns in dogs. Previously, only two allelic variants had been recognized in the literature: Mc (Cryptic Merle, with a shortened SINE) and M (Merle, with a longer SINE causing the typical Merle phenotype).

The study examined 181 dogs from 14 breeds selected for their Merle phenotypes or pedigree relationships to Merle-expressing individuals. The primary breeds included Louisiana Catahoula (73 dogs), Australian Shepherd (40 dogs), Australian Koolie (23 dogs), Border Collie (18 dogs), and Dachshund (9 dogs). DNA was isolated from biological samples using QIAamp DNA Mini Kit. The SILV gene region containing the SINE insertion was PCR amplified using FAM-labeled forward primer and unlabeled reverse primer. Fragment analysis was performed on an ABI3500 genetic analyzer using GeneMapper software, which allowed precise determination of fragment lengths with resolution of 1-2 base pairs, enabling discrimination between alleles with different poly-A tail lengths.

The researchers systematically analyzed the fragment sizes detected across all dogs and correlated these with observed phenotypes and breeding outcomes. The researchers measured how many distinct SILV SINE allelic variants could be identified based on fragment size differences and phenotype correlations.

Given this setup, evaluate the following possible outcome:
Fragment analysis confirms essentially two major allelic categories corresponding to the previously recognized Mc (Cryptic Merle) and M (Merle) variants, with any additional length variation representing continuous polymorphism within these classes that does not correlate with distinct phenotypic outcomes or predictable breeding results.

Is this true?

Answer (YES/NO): NO